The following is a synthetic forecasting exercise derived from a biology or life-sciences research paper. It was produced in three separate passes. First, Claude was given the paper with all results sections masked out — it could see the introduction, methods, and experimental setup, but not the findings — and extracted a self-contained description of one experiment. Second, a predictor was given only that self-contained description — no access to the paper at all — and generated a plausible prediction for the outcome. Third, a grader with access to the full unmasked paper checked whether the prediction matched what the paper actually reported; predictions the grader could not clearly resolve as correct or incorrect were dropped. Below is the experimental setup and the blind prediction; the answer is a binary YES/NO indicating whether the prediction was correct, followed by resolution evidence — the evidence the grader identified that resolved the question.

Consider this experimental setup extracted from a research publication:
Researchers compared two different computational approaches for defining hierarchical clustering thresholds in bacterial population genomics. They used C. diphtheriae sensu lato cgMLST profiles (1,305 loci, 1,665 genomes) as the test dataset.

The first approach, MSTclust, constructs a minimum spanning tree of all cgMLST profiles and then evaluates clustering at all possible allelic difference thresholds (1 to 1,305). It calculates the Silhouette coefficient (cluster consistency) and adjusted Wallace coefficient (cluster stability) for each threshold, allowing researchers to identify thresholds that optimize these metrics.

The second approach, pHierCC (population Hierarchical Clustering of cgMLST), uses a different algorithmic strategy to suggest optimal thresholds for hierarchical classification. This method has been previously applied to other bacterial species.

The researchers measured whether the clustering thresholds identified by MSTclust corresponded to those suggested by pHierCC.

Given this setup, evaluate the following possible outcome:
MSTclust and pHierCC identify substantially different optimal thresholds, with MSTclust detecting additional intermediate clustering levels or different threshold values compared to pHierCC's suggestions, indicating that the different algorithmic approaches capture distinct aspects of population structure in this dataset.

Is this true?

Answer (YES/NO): NO